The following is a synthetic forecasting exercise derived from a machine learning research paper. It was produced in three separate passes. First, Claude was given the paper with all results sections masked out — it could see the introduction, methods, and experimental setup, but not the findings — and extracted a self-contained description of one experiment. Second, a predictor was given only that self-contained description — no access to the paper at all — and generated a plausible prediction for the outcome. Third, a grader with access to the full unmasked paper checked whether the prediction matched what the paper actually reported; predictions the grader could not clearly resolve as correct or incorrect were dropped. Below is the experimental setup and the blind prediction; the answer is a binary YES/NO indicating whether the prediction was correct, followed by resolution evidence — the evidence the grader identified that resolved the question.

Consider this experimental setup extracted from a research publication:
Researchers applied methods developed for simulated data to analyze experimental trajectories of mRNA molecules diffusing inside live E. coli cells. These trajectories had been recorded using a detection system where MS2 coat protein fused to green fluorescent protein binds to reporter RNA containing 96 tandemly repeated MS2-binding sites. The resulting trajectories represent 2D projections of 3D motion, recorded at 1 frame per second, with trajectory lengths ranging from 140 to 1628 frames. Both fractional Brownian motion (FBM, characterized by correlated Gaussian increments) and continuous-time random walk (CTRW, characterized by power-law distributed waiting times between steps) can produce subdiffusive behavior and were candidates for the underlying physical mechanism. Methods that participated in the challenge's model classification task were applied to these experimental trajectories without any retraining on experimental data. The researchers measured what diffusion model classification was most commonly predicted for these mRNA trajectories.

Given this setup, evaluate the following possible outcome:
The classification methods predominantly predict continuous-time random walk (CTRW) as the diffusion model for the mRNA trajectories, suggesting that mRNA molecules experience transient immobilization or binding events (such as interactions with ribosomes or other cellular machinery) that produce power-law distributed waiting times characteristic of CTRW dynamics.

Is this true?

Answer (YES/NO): NO